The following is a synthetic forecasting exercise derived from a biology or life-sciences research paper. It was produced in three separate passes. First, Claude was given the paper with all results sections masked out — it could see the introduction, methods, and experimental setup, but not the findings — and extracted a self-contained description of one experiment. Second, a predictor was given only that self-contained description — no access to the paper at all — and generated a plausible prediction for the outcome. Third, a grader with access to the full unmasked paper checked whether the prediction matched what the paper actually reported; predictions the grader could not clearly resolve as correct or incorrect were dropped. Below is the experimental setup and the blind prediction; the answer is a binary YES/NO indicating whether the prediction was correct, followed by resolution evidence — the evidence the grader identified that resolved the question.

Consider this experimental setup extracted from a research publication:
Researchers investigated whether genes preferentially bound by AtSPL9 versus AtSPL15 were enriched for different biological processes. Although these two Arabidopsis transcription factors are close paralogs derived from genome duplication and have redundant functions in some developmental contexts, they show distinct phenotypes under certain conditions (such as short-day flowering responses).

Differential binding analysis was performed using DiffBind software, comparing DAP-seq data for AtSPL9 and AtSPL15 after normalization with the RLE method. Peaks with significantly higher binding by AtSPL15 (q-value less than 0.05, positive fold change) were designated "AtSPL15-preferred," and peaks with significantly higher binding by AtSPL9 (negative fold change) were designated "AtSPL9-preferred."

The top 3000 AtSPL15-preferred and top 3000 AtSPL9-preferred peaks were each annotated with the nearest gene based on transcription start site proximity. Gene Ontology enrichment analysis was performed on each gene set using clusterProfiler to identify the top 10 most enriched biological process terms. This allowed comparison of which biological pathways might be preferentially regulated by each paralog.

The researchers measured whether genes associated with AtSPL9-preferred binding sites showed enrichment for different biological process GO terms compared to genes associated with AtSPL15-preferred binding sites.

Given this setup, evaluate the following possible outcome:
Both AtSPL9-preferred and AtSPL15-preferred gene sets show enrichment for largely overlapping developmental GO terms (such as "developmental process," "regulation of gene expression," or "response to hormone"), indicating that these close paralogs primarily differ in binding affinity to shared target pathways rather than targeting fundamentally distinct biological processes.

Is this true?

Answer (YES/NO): NO